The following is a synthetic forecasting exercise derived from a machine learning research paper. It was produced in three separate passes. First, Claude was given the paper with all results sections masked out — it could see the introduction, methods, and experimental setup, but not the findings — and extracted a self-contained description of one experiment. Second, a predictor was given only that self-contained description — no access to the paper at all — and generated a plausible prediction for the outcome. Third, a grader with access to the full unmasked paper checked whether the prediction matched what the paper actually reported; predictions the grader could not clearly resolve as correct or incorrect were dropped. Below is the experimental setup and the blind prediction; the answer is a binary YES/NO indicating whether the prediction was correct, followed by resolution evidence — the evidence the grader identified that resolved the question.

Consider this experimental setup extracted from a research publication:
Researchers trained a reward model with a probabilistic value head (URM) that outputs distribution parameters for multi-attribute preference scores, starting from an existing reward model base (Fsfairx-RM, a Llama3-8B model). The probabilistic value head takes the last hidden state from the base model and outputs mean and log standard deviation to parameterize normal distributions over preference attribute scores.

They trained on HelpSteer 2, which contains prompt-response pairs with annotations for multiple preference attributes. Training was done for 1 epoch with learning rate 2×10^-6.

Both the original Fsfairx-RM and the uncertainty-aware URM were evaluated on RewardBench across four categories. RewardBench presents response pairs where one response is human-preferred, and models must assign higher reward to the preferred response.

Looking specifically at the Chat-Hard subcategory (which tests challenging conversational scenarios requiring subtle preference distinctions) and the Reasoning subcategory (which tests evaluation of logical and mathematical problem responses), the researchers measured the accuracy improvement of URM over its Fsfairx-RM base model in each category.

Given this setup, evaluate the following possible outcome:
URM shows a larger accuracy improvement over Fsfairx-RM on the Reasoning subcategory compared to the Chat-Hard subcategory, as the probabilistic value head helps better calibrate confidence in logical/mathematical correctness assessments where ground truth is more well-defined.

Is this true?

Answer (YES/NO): NO